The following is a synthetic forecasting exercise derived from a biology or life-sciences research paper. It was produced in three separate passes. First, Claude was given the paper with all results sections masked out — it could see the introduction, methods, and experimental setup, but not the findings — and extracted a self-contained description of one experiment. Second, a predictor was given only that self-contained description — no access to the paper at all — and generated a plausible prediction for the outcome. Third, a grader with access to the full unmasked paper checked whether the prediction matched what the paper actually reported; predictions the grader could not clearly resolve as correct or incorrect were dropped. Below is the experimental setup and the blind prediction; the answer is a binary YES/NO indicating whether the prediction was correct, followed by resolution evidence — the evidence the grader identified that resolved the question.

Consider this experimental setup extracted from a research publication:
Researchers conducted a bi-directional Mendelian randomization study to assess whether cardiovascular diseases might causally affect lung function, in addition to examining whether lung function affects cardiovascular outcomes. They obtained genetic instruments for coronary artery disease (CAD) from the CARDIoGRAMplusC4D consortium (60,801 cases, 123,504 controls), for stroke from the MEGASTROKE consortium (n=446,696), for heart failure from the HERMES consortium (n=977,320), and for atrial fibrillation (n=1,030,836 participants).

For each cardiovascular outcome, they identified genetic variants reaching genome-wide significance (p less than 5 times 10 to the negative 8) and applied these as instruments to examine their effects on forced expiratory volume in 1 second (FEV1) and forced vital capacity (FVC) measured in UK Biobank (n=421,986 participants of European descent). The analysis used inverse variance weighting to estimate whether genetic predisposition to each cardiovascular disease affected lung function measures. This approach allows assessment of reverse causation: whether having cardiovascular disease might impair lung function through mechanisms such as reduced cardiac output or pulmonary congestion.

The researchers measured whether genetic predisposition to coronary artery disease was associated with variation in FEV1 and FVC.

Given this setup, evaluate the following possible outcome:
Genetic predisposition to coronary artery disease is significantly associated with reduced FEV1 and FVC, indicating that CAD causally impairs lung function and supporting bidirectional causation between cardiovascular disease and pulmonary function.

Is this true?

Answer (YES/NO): NO